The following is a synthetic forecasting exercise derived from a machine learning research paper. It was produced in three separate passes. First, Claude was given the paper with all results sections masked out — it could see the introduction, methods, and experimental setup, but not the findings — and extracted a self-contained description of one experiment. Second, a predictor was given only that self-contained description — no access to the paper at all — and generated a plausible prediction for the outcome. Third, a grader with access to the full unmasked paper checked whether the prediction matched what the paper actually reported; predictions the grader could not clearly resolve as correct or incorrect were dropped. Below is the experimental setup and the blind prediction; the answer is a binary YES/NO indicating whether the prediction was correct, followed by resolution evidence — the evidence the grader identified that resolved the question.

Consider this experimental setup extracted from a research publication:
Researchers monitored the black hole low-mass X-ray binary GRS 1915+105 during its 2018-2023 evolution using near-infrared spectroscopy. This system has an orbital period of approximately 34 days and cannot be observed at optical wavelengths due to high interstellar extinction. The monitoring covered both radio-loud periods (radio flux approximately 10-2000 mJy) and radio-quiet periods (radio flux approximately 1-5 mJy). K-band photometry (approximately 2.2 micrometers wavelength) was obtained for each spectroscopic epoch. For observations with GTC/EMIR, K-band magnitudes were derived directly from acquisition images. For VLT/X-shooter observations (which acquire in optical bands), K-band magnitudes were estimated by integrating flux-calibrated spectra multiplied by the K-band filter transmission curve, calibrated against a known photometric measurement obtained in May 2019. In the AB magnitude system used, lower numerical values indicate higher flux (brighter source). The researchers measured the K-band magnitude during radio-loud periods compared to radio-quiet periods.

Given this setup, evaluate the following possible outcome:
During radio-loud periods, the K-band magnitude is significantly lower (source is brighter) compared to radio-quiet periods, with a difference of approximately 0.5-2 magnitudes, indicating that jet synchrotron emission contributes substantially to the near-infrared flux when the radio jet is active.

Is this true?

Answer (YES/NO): NO